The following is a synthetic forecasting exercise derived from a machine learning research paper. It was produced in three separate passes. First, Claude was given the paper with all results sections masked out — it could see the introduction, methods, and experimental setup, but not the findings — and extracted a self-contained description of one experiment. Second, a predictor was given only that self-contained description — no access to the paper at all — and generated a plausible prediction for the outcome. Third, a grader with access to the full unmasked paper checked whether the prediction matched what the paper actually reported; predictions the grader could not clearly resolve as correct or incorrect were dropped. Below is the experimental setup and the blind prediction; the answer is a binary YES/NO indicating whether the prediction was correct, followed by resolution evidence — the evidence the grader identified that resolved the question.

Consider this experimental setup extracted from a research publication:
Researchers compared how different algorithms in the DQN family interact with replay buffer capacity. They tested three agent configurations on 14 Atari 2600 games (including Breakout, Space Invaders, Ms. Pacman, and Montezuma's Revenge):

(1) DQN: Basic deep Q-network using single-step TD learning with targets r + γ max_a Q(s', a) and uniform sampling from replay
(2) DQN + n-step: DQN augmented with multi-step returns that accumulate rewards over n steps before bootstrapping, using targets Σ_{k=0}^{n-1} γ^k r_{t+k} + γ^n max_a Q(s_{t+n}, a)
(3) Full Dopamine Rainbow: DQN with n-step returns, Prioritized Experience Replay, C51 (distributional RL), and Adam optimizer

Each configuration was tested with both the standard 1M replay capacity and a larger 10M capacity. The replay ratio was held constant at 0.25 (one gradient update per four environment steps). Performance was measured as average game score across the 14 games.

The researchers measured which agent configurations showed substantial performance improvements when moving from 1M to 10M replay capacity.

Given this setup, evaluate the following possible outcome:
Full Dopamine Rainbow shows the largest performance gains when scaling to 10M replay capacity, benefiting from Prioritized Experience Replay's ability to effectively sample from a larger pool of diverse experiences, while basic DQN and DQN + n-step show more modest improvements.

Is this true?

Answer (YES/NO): NO